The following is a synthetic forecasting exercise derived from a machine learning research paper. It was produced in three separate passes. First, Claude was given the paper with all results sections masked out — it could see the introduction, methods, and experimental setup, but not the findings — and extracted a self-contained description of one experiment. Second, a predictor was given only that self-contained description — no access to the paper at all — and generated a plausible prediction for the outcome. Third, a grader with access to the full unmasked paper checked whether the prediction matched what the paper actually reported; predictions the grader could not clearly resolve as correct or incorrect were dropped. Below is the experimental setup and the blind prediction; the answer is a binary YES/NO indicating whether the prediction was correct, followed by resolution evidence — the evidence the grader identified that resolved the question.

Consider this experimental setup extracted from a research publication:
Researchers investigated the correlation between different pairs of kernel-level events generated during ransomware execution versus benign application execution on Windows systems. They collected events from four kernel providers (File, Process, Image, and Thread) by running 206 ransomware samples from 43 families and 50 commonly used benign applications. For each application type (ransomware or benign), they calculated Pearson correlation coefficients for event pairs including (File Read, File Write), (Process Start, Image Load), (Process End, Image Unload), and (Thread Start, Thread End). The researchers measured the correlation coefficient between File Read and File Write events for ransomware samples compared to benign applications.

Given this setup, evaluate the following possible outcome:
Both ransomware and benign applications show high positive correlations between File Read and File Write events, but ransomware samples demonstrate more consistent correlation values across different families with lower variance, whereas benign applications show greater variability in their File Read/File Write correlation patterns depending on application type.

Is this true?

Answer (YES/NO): NO